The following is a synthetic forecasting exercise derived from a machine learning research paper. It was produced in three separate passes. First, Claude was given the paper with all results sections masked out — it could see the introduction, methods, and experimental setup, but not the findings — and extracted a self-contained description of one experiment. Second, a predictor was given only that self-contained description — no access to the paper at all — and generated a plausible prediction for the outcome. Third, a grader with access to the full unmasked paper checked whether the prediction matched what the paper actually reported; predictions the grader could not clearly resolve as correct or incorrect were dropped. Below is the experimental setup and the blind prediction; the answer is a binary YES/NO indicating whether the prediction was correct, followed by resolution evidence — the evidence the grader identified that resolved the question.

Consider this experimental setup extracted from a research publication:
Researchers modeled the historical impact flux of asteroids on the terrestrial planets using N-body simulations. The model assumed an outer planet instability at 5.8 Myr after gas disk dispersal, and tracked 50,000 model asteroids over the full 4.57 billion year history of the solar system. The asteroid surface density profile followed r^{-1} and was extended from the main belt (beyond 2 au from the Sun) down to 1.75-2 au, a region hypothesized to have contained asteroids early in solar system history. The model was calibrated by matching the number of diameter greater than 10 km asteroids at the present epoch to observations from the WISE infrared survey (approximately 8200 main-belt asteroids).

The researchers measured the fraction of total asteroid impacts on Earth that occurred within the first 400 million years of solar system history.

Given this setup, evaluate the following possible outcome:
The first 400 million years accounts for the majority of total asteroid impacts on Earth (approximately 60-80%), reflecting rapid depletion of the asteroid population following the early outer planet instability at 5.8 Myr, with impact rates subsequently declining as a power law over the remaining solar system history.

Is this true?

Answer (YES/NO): NO